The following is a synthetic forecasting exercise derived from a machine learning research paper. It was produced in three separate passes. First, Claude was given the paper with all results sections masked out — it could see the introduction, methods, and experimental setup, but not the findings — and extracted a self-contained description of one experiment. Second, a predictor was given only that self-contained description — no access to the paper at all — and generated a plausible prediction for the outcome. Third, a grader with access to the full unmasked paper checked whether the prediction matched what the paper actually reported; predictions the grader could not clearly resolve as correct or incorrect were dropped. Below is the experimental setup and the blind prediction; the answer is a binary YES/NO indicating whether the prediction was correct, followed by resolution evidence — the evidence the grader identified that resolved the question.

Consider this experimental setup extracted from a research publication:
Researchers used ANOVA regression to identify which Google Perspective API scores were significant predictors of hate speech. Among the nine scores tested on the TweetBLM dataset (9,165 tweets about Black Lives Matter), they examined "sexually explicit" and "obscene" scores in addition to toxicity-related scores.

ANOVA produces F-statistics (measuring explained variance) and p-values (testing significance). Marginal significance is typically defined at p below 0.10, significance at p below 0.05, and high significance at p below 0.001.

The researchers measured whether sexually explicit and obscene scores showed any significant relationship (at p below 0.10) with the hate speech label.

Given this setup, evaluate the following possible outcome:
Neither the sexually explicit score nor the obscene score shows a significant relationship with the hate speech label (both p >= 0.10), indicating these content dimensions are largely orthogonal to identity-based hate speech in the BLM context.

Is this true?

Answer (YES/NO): NO